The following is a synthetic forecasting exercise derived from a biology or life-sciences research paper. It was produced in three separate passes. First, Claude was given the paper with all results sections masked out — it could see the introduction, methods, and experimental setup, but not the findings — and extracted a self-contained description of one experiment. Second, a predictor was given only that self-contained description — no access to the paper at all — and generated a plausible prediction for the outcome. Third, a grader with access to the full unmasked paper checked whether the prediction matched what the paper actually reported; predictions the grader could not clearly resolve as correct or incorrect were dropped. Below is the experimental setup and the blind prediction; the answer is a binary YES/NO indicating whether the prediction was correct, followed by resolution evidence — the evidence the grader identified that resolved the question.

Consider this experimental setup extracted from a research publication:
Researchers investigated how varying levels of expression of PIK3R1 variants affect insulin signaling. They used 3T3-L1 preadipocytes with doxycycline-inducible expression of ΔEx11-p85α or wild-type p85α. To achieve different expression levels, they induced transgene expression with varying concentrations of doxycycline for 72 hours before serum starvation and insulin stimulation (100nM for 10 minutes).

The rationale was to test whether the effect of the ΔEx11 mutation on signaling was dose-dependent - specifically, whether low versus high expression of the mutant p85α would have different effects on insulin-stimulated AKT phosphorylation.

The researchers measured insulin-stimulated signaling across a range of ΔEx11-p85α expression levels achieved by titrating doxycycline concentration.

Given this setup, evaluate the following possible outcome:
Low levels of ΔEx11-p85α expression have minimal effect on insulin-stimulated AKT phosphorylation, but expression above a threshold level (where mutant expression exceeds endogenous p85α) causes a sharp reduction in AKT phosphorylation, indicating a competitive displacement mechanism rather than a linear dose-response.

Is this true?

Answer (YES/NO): NO